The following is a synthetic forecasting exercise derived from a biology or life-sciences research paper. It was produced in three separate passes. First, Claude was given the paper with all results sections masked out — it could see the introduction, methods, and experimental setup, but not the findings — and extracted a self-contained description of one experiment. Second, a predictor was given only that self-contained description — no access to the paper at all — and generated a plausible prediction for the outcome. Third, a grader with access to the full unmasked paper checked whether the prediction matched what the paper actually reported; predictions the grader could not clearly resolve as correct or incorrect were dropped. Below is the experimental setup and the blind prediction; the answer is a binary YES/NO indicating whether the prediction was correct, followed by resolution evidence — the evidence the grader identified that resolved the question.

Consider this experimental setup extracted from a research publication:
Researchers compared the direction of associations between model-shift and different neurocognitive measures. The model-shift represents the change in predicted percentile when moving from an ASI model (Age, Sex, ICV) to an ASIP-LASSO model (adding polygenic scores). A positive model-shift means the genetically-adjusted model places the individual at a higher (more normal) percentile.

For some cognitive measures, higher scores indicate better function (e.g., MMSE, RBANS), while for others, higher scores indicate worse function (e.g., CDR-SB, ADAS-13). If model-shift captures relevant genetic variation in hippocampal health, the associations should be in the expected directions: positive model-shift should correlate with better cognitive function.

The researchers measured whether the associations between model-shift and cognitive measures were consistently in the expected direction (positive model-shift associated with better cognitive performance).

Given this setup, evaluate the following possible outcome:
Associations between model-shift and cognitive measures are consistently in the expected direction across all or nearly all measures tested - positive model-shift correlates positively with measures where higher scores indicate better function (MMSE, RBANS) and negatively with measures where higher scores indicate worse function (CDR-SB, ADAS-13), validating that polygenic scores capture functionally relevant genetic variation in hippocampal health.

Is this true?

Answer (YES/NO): YES